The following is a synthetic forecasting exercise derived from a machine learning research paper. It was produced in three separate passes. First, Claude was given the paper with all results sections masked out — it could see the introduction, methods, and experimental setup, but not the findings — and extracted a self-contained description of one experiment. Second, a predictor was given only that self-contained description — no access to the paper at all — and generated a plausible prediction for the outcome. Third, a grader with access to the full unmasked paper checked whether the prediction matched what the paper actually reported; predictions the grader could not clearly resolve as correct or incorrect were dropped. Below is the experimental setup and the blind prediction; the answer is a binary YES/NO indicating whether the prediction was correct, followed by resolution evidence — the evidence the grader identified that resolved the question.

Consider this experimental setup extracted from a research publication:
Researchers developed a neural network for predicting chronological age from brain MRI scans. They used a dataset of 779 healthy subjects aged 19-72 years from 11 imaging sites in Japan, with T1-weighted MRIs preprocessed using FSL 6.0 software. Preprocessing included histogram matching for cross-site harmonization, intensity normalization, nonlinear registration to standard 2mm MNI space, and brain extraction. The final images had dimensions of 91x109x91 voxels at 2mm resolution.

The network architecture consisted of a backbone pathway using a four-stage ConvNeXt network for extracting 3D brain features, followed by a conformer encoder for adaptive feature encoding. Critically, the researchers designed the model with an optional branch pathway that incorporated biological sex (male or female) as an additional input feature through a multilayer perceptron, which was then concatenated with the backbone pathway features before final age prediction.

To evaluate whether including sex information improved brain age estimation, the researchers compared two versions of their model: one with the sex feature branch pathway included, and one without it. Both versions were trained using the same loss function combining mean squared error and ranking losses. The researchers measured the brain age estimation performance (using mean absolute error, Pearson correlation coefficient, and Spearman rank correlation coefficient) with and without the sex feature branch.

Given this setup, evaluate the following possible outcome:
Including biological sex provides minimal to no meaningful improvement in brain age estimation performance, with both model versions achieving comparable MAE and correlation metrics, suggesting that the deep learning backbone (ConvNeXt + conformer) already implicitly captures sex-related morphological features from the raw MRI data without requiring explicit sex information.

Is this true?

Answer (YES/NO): NO